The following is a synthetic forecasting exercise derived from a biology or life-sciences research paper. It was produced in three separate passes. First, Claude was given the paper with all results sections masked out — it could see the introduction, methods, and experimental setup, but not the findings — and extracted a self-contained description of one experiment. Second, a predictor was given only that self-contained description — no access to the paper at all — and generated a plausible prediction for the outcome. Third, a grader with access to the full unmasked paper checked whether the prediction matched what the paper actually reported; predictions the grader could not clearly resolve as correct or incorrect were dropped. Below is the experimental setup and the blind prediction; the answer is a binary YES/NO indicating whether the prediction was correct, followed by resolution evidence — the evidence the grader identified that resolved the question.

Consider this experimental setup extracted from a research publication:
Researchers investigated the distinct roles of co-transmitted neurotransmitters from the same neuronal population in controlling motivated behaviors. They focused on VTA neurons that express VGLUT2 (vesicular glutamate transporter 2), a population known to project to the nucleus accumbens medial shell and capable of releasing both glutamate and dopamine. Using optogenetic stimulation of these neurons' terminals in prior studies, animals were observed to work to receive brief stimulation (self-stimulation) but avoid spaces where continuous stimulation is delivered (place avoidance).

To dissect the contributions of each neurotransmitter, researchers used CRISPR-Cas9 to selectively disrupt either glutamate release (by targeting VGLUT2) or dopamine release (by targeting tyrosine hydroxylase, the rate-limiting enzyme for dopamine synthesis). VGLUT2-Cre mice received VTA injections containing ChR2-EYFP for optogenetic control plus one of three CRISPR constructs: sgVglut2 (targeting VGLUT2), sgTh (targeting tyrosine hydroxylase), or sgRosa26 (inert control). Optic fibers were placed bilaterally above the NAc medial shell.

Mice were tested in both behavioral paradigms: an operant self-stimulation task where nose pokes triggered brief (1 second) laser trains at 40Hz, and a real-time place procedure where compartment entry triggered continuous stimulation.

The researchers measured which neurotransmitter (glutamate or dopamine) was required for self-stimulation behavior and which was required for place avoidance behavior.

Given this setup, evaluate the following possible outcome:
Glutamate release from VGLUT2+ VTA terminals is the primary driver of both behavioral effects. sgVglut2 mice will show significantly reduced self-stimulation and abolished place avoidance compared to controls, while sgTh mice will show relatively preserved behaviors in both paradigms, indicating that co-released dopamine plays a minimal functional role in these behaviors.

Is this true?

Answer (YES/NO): NO